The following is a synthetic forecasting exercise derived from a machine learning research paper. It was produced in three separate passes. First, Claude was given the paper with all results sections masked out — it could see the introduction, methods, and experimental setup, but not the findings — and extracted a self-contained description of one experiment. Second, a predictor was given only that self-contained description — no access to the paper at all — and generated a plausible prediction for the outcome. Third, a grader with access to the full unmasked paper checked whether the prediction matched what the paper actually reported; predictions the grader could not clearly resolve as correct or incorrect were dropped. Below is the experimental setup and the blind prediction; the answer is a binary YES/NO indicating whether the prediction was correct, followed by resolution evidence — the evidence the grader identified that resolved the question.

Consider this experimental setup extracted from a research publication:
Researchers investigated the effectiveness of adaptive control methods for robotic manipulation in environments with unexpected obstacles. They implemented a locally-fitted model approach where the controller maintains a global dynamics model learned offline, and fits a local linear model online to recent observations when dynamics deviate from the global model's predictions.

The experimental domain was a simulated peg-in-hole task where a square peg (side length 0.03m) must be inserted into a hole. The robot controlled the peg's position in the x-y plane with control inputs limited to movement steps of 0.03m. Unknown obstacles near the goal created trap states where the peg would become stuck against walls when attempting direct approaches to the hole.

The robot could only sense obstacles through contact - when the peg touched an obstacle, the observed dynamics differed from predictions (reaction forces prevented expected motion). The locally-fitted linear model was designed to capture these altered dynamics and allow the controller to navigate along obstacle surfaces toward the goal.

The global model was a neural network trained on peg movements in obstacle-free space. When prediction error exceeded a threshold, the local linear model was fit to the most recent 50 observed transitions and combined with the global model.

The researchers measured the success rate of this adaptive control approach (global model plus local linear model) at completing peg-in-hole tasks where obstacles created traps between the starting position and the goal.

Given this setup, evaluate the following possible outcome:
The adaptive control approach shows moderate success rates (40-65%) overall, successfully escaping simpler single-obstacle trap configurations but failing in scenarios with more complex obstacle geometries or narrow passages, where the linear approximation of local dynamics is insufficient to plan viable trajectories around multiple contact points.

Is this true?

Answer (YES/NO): NO